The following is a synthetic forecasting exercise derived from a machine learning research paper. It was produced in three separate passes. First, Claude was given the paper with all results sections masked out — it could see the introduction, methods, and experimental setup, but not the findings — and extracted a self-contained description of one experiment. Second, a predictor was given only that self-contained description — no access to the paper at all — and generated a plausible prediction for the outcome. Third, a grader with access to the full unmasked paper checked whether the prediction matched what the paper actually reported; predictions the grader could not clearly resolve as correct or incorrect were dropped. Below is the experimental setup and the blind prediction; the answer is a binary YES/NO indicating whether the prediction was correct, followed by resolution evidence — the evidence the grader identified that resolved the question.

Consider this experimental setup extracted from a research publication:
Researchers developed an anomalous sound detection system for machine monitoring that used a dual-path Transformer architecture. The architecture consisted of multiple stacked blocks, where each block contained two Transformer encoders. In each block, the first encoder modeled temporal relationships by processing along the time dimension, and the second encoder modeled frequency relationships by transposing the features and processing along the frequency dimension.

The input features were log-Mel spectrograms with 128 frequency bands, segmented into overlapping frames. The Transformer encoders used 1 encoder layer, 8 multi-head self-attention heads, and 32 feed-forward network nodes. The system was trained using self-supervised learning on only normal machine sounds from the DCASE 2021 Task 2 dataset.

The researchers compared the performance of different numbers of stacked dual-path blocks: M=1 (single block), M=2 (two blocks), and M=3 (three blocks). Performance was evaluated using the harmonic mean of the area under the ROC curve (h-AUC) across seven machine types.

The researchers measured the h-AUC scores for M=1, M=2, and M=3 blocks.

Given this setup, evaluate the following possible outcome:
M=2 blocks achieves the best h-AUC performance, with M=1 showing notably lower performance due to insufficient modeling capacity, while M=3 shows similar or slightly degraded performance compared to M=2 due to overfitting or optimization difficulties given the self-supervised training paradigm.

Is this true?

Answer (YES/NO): NO